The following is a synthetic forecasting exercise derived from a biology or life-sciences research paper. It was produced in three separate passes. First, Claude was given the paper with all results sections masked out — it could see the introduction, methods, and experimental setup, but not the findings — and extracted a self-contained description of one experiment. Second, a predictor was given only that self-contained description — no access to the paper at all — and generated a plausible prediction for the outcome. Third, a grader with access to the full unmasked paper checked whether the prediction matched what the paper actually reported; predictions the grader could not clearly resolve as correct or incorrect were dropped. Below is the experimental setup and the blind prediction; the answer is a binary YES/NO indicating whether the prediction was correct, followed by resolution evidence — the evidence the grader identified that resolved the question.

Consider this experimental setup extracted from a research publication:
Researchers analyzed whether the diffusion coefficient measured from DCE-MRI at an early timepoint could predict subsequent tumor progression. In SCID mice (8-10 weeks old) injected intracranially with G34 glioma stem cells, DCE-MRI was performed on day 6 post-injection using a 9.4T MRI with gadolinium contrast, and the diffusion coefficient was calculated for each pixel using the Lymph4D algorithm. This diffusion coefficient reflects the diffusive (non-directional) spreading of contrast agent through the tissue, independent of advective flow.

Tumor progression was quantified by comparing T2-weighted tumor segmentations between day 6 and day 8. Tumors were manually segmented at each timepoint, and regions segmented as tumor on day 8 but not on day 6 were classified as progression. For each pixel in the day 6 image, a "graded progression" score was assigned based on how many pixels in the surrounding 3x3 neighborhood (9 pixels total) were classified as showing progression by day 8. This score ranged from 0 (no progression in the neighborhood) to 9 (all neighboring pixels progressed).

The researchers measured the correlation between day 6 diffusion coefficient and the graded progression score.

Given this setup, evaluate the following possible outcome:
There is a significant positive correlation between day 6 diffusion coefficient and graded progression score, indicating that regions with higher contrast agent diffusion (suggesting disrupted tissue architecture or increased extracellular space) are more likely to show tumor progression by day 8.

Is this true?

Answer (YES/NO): NO